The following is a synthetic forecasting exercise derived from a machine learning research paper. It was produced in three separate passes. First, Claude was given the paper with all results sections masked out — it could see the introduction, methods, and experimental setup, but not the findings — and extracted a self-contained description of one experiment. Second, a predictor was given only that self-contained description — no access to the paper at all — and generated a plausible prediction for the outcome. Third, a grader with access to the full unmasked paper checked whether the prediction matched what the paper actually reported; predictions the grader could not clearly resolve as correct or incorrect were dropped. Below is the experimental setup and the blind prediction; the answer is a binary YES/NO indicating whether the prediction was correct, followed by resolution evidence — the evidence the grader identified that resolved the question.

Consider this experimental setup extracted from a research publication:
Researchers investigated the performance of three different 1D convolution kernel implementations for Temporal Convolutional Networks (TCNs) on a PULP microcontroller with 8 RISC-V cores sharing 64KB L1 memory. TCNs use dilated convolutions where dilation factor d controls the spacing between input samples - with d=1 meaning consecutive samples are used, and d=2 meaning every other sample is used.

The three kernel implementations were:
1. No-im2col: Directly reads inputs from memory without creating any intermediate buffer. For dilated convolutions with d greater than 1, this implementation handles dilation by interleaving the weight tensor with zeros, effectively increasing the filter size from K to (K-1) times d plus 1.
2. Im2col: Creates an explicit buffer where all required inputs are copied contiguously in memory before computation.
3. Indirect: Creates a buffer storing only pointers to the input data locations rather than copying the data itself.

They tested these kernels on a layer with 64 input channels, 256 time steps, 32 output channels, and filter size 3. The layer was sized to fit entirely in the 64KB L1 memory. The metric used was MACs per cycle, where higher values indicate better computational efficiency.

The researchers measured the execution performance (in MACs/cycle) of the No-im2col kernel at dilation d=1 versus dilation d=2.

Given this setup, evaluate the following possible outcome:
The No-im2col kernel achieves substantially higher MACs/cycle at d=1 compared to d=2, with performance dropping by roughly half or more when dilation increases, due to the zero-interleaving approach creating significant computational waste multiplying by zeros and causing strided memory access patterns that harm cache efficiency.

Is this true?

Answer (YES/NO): NO